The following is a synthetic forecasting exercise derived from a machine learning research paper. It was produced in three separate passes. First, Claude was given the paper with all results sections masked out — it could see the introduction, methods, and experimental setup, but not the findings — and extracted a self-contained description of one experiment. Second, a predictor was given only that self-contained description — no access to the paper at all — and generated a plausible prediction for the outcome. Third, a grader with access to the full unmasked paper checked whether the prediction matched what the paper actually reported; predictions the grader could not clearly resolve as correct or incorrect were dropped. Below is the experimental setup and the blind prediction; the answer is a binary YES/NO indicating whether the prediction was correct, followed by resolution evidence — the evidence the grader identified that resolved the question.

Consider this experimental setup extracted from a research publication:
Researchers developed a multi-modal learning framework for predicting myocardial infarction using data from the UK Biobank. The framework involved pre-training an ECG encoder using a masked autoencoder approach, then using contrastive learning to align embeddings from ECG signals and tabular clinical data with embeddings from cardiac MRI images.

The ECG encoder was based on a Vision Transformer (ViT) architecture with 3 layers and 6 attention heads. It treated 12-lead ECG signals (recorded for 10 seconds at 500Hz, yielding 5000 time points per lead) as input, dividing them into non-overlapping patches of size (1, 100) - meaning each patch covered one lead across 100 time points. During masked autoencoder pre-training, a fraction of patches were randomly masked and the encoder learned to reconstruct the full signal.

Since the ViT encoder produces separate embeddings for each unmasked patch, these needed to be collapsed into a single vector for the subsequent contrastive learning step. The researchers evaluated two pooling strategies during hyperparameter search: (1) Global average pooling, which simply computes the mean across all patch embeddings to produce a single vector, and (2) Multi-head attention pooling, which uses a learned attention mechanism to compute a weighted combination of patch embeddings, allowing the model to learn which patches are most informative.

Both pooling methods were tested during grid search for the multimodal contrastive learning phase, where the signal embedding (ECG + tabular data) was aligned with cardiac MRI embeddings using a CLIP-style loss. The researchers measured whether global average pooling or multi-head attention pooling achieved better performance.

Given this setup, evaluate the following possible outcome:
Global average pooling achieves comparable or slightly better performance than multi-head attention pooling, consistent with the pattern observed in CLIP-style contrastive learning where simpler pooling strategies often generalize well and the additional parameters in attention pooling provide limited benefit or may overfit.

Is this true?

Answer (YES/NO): YES